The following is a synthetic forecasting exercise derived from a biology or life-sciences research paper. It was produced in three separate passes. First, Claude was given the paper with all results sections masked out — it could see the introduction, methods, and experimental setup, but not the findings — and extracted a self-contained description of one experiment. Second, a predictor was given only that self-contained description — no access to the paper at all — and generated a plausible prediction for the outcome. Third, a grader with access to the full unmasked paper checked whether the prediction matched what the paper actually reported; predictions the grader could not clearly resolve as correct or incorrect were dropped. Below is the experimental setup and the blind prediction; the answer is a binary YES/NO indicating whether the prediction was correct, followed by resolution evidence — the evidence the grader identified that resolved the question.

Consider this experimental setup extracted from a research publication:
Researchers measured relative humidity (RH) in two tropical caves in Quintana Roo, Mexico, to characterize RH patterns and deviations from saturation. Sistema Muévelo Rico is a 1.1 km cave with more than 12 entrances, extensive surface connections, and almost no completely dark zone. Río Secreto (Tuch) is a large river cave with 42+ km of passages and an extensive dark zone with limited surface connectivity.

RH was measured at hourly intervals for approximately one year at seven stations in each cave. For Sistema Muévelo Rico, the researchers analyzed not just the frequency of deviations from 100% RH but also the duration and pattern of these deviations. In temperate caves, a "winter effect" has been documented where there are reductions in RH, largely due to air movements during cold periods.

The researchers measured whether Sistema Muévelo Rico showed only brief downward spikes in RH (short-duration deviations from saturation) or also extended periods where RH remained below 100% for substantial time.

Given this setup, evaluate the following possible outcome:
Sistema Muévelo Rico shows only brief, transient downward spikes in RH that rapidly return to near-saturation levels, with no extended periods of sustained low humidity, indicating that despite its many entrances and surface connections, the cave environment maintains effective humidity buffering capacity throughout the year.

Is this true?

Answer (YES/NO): NO